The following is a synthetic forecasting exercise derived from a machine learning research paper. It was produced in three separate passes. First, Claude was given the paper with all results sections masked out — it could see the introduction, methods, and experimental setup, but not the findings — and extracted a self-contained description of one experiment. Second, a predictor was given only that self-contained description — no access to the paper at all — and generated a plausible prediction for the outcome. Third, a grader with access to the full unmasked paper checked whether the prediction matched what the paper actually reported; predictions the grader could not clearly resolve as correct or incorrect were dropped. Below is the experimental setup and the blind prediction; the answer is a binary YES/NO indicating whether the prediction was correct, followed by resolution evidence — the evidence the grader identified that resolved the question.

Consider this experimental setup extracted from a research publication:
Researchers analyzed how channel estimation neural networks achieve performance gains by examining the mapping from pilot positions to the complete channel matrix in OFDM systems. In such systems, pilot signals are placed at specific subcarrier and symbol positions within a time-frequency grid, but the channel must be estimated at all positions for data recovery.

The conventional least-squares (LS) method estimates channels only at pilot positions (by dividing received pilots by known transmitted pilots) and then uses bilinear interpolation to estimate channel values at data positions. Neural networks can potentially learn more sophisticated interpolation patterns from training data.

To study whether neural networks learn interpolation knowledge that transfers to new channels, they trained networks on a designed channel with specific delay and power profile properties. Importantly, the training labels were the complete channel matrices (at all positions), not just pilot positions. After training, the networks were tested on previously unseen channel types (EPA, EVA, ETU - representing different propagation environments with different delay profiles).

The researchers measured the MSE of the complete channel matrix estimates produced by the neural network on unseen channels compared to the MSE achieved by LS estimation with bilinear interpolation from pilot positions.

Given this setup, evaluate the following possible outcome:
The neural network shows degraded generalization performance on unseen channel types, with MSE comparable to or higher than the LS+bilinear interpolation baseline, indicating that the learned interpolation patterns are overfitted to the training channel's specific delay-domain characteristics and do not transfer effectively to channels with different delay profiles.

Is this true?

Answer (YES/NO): NO